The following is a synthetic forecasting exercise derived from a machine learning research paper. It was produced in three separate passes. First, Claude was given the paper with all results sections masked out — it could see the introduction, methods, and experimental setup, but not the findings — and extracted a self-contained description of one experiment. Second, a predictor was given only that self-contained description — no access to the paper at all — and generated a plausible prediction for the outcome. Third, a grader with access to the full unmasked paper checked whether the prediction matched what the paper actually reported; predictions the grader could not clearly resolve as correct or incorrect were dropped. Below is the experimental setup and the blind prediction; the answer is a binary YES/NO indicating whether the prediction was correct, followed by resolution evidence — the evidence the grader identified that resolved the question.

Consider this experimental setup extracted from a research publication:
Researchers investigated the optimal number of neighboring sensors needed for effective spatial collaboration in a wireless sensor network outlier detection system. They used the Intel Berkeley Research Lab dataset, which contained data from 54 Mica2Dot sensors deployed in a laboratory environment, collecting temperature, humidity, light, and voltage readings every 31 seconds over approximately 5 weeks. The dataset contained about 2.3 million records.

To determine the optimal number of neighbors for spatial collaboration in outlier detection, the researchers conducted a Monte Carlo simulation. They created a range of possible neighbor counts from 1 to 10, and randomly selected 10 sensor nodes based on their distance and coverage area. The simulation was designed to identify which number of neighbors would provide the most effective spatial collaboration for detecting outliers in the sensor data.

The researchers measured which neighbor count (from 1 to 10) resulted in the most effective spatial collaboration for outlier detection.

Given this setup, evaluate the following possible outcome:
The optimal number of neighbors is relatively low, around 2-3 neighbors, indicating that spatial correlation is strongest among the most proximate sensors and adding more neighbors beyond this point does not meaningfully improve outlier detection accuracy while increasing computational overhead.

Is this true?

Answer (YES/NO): NO